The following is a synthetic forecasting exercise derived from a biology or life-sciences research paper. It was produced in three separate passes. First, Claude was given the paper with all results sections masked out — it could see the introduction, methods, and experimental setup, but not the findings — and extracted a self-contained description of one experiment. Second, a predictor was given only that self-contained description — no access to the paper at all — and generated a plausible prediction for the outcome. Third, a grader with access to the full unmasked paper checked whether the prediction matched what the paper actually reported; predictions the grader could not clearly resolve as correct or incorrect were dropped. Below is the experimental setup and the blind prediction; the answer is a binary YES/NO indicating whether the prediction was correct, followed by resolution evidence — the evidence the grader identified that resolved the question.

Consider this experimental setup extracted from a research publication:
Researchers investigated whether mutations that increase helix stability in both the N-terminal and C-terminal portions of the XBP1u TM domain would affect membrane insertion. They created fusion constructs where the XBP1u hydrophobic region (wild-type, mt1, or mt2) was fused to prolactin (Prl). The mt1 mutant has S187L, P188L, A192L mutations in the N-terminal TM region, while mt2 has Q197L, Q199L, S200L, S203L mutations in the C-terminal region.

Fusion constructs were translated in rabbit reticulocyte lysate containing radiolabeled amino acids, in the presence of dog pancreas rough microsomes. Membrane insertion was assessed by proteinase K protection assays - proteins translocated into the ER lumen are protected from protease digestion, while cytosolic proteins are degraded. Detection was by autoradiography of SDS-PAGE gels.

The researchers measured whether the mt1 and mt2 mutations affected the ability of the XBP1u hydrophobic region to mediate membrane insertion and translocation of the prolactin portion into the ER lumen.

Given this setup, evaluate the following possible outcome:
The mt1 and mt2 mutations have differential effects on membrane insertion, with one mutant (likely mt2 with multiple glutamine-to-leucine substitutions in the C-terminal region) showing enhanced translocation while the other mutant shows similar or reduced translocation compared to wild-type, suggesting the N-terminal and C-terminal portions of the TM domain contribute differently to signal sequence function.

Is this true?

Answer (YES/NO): NO